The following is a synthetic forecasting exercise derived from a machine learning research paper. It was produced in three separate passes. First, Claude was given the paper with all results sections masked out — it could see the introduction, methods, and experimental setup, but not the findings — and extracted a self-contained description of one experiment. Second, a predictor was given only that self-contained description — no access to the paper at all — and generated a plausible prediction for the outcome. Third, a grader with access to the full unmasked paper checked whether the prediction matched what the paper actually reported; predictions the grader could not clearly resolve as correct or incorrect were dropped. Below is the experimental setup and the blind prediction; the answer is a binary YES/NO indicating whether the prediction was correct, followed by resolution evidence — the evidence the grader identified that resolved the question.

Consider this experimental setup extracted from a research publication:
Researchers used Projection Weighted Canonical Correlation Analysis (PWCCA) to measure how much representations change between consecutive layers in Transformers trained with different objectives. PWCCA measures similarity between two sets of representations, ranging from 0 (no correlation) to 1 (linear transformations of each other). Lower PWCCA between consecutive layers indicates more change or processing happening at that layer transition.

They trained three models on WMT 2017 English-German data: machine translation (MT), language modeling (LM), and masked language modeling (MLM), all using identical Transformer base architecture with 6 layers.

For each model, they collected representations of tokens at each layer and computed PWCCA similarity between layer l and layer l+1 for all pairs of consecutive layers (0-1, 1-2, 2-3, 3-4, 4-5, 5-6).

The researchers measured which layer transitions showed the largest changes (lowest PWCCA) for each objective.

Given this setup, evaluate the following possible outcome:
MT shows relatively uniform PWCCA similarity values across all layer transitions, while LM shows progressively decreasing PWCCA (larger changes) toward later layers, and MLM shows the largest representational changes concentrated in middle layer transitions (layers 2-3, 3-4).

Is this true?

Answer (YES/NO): NO